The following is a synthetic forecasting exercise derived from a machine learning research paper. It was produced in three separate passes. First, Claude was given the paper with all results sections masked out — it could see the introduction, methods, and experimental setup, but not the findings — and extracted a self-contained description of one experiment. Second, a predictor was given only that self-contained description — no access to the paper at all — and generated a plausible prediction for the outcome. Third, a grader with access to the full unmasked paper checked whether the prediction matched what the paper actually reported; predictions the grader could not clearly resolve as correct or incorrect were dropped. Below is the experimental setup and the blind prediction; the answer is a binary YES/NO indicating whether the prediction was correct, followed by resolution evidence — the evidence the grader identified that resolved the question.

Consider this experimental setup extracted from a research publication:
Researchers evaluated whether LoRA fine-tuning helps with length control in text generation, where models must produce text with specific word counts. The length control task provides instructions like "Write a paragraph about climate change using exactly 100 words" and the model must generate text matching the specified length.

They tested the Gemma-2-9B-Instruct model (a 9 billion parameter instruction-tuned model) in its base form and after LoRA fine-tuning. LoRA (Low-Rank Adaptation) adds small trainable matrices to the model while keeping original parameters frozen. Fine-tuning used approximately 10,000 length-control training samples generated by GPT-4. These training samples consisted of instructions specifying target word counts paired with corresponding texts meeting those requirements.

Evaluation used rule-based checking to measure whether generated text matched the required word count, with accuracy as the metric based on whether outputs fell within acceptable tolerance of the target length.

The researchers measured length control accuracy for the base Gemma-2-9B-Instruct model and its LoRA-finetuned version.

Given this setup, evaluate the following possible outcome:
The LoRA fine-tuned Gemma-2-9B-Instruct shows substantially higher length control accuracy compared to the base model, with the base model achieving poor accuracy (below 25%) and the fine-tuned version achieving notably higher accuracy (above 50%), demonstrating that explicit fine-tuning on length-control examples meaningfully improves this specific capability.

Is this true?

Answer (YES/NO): NO